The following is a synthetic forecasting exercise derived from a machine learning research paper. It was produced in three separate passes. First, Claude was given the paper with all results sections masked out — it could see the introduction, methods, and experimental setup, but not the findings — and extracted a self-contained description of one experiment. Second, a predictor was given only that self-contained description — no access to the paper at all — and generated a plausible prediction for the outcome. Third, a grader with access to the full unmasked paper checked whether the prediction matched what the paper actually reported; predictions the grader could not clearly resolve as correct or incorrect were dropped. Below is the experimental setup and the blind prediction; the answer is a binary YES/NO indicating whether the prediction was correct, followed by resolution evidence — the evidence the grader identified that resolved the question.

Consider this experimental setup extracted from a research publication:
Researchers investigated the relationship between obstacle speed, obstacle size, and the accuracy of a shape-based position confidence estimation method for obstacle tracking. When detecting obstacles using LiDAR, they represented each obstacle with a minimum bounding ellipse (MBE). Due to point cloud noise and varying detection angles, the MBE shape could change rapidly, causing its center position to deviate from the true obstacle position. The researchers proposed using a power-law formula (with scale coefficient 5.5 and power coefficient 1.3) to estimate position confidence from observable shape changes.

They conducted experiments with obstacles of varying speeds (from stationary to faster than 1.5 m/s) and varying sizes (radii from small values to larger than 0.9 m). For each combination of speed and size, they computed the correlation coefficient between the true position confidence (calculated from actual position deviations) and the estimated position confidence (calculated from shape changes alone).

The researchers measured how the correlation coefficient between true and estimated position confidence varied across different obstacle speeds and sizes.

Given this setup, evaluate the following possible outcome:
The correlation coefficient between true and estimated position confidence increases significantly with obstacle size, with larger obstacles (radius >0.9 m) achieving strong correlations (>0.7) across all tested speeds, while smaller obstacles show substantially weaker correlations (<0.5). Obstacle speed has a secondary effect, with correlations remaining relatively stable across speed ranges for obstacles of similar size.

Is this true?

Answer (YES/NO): NO